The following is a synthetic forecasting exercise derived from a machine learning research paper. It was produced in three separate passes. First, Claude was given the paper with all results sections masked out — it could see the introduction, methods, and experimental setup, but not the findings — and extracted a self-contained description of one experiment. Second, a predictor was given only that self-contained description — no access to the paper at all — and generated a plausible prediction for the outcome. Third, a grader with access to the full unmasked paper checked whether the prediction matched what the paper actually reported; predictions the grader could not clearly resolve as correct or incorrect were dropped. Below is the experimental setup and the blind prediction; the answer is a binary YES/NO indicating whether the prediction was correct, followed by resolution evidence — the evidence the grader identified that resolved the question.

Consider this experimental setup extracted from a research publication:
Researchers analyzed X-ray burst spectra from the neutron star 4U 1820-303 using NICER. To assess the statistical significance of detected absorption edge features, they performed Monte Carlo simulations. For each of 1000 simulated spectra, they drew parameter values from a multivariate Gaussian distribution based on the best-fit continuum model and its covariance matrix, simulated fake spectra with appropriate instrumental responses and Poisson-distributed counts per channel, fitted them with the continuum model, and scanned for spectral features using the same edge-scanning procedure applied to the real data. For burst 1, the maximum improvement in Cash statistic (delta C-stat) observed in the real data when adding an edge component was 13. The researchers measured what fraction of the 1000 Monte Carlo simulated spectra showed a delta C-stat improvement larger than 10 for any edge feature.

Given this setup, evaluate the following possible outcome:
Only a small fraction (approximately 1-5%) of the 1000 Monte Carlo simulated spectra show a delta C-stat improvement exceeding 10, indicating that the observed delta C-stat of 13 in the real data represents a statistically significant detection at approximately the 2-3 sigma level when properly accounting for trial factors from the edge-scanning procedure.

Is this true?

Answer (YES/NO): NO